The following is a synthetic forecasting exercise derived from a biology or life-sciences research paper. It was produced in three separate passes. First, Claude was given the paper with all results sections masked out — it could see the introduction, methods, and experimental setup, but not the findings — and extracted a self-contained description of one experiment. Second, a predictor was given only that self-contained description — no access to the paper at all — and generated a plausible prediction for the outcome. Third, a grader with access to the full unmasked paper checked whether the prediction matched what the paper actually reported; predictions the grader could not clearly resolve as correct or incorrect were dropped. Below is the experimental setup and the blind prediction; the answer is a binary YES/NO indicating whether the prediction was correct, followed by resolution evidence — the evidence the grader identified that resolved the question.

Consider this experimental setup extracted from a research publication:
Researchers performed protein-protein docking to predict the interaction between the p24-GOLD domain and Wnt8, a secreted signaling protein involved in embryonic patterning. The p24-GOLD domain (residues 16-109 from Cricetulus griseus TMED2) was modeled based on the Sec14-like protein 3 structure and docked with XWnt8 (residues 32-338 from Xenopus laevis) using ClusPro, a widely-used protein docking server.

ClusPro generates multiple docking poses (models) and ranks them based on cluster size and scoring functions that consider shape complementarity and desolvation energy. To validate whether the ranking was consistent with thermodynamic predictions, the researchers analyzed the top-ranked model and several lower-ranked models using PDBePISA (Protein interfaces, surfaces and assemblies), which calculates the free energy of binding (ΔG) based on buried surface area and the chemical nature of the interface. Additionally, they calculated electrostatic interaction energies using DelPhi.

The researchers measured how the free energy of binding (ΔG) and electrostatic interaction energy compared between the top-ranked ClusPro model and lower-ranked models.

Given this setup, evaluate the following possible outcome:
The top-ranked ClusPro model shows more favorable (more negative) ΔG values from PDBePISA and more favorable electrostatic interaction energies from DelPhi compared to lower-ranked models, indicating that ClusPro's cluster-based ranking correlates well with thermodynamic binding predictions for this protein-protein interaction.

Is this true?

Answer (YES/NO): YES